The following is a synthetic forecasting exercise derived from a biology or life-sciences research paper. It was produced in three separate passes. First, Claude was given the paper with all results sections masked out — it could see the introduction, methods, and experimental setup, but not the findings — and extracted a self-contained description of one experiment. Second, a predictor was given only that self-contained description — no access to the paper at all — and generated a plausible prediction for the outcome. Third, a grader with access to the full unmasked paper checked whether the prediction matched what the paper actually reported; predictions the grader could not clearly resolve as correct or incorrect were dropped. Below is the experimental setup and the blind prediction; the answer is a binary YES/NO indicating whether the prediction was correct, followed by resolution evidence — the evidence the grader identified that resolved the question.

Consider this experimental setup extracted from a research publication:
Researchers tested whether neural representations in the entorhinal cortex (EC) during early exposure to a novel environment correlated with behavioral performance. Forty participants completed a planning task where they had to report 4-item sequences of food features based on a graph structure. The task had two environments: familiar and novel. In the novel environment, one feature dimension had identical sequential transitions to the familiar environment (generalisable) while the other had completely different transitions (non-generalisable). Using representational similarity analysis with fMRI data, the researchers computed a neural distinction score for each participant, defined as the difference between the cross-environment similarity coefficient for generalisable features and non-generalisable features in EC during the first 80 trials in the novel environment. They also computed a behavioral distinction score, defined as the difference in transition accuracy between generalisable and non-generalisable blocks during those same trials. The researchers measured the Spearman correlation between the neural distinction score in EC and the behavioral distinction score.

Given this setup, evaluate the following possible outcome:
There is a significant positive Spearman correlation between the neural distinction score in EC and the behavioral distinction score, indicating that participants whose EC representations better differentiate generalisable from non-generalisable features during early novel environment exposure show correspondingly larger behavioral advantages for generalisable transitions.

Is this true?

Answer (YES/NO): NO